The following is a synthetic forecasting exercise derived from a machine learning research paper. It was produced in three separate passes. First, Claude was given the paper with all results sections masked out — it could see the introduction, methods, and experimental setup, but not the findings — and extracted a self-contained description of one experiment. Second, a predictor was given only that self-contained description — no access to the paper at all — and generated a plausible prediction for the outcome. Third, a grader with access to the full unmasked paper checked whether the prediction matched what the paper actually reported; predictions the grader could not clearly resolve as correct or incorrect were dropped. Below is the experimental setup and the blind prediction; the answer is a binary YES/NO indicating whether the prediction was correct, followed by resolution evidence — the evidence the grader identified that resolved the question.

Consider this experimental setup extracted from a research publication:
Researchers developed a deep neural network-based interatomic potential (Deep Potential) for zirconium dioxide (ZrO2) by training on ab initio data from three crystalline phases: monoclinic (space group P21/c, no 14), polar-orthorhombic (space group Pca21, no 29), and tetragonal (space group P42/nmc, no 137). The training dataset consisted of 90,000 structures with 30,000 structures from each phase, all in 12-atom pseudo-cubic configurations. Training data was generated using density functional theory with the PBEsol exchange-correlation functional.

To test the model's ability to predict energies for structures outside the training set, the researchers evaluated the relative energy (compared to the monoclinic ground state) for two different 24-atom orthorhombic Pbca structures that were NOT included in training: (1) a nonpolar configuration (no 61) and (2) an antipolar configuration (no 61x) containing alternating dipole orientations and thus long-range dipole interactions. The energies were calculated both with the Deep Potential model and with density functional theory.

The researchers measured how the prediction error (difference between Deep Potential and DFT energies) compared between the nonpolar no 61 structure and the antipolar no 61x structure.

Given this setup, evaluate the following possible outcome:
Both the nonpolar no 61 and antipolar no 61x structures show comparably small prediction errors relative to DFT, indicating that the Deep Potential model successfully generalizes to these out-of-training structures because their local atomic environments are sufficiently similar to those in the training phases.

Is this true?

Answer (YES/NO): NO